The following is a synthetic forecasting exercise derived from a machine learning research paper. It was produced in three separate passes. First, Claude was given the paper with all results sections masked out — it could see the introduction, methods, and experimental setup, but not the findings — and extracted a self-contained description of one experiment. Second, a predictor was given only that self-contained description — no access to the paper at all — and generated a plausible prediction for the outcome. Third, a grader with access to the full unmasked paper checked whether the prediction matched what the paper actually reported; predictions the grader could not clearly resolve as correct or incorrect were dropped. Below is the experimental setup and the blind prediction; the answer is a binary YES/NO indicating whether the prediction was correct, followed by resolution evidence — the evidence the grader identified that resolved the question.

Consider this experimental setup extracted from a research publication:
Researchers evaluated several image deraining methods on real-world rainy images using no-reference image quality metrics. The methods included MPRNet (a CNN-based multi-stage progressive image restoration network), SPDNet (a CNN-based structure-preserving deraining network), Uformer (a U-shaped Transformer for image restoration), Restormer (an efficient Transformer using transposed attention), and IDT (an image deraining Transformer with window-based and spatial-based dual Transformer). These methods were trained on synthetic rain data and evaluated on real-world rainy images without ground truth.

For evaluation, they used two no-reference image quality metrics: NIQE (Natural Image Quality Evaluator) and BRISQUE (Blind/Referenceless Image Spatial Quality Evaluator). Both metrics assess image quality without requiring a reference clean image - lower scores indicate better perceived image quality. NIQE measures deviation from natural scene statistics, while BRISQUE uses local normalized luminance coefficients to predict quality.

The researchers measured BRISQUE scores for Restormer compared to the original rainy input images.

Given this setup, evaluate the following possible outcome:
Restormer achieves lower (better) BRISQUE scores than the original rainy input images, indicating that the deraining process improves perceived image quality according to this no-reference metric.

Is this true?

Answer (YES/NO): NO